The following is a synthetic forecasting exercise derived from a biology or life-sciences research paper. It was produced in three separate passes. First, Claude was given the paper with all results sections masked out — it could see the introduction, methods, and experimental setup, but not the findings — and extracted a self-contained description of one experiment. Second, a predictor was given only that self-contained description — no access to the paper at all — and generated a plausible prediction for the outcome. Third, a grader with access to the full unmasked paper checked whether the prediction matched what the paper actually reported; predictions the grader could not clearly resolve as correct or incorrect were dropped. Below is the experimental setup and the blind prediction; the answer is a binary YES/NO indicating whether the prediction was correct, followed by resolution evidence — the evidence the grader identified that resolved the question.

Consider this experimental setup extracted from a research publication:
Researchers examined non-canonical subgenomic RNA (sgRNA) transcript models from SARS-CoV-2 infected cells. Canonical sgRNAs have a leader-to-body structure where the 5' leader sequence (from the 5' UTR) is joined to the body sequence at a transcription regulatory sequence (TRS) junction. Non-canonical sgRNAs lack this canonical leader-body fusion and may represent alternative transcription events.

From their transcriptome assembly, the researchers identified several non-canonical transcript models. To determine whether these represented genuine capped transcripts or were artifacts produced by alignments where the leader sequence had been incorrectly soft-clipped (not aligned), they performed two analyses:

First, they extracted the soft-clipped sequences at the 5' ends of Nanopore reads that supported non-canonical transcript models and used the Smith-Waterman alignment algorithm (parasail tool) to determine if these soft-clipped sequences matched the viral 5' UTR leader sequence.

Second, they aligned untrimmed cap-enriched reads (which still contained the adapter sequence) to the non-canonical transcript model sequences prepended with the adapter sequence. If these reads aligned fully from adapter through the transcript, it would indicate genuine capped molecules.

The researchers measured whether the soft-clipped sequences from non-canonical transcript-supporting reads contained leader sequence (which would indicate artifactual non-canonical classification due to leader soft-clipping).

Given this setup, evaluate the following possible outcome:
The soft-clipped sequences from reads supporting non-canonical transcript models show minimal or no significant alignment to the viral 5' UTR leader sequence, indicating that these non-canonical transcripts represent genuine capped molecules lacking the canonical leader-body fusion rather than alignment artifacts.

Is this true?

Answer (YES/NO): NO